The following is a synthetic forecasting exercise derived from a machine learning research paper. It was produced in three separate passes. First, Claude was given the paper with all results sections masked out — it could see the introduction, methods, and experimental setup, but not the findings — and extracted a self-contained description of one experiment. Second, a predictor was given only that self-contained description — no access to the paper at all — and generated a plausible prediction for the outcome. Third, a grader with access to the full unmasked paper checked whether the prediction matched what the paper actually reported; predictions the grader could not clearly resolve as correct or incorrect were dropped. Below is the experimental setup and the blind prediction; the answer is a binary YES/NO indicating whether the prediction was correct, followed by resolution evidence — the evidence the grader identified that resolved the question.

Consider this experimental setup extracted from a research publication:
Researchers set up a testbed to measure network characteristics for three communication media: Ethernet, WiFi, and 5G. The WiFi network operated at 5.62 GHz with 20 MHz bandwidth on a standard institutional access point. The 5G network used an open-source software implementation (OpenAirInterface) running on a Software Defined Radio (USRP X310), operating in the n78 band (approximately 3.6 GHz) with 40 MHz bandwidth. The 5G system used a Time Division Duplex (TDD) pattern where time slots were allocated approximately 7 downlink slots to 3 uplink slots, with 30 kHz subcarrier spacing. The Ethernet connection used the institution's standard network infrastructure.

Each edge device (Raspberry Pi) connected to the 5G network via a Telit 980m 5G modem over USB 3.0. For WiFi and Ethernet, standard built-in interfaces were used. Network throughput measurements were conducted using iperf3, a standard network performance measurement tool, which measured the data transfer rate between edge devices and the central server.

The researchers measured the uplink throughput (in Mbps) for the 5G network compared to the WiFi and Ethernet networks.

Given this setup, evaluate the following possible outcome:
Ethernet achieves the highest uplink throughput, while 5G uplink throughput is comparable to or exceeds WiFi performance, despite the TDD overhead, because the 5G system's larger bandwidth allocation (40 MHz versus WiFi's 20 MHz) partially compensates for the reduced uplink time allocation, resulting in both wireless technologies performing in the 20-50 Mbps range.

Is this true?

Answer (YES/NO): NO